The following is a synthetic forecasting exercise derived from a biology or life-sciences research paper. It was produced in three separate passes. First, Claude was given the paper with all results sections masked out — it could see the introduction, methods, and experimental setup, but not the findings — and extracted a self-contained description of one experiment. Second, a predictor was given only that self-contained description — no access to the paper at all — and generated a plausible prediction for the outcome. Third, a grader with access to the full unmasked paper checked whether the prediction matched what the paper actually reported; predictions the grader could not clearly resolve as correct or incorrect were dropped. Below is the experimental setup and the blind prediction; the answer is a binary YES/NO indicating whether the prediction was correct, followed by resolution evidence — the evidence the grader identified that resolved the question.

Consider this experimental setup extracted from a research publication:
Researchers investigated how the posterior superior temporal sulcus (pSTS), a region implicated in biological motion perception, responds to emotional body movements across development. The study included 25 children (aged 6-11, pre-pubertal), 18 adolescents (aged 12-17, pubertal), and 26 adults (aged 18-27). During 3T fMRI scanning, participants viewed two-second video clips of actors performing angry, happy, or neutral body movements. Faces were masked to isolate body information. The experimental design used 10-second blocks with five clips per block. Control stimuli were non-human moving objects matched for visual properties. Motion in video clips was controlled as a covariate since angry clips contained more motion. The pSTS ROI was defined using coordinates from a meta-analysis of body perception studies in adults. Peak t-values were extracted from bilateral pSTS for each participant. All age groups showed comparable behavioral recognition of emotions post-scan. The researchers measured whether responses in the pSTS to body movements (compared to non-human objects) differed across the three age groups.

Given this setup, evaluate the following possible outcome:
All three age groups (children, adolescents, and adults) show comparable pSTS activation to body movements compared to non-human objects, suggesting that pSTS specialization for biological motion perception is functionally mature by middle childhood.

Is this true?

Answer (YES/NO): NO